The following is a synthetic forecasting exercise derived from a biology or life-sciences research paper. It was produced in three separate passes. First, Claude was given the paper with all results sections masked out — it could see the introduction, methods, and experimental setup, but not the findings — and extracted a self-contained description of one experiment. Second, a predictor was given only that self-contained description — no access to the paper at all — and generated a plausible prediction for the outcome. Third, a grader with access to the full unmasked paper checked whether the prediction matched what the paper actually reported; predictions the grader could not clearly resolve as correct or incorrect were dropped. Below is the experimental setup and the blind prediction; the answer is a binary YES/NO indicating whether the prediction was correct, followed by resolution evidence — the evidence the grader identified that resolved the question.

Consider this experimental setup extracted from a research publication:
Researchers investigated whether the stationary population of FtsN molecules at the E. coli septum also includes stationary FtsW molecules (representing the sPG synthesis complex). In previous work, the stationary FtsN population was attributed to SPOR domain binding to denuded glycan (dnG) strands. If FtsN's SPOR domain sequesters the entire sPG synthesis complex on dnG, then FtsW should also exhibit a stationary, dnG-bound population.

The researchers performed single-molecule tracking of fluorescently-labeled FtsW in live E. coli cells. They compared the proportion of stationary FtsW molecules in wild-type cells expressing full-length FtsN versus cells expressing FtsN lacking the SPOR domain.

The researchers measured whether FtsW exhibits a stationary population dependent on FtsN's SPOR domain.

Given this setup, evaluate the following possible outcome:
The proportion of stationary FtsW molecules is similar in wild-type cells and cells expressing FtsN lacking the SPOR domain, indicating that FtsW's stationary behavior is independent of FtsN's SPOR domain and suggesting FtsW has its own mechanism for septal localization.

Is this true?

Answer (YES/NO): NO